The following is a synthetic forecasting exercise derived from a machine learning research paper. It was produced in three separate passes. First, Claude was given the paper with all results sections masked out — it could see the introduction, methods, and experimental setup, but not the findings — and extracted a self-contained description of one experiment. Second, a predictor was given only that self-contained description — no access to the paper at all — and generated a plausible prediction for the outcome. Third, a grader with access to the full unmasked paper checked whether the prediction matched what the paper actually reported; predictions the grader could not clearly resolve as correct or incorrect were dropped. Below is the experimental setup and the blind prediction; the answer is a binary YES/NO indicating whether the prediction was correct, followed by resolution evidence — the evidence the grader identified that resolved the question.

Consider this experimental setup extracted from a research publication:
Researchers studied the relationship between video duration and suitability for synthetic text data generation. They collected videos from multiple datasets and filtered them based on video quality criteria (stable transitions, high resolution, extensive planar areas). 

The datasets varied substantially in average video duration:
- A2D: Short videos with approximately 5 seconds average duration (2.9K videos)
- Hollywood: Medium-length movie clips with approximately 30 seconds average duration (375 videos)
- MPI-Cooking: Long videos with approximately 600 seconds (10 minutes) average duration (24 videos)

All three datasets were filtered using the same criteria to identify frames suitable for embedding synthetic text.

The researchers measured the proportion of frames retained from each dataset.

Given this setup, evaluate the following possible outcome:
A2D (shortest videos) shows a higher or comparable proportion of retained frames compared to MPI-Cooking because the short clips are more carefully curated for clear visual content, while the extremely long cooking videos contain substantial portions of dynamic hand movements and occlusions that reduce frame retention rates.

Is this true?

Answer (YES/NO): YES